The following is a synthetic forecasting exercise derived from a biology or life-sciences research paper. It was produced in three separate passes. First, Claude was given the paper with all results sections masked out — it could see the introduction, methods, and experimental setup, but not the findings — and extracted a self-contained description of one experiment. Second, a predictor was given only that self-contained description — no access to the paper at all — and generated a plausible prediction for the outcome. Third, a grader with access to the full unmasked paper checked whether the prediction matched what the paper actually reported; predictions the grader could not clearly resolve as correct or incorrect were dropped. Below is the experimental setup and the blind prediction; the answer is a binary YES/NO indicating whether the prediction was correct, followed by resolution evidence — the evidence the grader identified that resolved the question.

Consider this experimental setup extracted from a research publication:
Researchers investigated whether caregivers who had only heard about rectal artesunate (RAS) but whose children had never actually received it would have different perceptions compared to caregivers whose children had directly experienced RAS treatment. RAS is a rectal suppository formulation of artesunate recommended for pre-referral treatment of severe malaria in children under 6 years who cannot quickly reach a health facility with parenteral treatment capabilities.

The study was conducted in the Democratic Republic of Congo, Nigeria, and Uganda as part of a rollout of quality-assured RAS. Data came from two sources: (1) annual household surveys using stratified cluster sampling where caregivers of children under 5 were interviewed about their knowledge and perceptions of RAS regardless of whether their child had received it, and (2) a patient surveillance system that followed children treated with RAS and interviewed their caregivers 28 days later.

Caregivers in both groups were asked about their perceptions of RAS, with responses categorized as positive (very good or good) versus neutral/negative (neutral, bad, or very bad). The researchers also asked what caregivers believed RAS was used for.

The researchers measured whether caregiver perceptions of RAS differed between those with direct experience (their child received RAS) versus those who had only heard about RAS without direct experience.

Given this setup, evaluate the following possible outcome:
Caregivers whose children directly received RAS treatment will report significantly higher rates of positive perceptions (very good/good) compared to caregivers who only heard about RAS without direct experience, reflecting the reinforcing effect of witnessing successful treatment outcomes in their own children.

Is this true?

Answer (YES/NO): NO